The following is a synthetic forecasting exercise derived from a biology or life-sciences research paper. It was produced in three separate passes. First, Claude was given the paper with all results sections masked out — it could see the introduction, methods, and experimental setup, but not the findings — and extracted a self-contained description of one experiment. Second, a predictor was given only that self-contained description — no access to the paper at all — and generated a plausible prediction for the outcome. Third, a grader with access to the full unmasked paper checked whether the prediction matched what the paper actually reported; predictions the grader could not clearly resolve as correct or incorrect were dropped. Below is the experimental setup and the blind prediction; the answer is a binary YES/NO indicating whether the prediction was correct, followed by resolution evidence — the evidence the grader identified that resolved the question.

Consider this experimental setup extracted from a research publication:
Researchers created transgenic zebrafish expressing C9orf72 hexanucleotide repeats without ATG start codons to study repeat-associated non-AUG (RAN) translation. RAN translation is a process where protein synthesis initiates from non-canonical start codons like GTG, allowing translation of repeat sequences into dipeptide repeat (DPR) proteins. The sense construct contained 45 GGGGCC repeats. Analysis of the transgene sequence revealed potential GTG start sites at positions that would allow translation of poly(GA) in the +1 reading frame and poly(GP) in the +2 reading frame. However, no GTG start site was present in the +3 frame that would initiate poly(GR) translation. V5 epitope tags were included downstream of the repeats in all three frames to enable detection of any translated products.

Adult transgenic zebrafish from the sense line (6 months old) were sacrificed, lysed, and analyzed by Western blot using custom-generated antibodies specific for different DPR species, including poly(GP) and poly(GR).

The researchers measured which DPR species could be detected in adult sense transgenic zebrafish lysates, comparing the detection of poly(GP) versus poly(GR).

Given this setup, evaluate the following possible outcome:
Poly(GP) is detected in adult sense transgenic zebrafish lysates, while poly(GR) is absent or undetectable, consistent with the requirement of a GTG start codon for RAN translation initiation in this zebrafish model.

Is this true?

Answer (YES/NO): NO